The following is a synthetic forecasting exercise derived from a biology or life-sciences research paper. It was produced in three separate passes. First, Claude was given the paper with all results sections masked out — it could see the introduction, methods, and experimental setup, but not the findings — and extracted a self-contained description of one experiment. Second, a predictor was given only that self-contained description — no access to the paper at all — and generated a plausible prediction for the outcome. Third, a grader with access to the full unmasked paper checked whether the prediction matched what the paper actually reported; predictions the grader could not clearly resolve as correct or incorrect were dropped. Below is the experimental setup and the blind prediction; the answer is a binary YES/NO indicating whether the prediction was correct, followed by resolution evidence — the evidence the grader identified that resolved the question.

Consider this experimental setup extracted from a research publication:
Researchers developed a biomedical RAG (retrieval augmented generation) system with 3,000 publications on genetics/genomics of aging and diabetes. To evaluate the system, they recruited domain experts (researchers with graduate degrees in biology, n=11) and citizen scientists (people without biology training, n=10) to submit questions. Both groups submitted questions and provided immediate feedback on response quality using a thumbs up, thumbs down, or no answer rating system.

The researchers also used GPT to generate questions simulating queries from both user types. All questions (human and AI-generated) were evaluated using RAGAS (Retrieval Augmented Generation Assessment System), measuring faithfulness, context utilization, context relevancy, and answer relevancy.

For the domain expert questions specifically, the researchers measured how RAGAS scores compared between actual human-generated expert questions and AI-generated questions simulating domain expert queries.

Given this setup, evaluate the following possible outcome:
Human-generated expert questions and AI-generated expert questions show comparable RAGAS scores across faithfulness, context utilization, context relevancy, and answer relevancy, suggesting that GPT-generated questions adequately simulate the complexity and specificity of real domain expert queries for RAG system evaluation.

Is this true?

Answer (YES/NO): NO